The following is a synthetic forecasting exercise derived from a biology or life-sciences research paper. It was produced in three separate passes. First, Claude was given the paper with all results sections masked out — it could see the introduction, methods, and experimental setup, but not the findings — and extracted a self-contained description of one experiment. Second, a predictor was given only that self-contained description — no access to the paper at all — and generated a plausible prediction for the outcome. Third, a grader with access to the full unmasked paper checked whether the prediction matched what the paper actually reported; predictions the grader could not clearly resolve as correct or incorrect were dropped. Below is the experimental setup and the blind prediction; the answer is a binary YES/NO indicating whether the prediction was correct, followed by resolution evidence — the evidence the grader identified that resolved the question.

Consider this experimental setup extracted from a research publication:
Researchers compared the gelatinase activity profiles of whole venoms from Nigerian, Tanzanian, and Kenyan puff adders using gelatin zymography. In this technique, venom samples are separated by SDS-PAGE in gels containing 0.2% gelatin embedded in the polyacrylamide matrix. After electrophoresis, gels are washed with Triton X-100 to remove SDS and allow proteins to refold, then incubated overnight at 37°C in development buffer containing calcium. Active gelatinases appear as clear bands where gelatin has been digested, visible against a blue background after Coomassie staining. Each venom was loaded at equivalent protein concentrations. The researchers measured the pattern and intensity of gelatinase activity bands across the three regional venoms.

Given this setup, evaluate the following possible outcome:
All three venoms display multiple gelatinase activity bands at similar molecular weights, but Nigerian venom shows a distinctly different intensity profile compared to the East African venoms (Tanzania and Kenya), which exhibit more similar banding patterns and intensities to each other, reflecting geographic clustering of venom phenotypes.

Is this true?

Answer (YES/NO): NO